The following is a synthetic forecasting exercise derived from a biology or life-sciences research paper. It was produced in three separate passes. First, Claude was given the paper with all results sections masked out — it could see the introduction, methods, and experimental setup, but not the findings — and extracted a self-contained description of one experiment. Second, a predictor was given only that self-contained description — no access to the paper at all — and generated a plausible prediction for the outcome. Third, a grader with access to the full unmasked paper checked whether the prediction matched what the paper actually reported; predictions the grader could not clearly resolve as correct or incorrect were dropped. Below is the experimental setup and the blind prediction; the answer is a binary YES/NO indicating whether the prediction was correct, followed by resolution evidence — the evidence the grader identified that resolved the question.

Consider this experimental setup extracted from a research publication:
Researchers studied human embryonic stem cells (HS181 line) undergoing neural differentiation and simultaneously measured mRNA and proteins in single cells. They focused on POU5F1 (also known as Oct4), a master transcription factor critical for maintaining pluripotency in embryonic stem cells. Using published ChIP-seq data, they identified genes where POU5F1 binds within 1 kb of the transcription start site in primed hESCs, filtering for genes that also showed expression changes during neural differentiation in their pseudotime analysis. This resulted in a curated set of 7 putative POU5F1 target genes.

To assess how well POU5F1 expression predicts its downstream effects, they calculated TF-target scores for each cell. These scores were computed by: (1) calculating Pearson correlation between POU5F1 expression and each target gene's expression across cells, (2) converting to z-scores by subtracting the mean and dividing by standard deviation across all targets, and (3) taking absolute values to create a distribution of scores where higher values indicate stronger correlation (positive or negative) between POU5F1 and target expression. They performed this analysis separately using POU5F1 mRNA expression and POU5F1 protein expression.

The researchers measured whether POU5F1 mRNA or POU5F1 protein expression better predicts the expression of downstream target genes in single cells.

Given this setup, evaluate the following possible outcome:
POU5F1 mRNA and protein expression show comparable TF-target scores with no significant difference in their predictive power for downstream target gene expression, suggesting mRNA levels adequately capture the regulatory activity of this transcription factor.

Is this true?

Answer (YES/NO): NO